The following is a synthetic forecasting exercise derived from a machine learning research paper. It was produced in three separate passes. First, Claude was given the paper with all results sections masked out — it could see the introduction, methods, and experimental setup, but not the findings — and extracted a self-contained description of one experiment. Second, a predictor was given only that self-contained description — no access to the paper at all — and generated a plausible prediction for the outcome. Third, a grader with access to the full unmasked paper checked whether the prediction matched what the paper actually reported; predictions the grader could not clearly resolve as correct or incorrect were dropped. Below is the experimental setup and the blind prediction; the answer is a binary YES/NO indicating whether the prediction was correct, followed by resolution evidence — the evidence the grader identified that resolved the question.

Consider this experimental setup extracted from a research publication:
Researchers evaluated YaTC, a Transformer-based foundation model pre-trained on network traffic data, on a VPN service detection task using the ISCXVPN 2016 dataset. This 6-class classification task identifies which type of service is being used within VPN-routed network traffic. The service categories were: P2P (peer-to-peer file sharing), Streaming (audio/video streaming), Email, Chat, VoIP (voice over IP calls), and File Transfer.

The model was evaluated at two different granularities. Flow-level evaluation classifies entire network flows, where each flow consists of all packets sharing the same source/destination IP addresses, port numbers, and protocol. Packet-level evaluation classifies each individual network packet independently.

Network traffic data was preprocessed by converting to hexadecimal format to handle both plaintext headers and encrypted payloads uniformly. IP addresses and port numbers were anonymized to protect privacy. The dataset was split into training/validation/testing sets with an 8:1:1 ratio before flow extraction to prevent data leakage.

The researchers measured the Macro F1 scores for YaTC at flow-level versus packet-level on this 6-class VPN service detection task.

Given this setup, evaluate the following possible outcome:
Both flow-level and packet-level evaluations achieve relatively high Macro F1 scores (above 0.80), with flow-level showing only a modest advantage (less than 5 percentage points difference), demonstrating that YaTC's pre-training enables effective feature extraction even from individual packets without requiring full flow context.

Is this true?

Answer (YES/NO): NO